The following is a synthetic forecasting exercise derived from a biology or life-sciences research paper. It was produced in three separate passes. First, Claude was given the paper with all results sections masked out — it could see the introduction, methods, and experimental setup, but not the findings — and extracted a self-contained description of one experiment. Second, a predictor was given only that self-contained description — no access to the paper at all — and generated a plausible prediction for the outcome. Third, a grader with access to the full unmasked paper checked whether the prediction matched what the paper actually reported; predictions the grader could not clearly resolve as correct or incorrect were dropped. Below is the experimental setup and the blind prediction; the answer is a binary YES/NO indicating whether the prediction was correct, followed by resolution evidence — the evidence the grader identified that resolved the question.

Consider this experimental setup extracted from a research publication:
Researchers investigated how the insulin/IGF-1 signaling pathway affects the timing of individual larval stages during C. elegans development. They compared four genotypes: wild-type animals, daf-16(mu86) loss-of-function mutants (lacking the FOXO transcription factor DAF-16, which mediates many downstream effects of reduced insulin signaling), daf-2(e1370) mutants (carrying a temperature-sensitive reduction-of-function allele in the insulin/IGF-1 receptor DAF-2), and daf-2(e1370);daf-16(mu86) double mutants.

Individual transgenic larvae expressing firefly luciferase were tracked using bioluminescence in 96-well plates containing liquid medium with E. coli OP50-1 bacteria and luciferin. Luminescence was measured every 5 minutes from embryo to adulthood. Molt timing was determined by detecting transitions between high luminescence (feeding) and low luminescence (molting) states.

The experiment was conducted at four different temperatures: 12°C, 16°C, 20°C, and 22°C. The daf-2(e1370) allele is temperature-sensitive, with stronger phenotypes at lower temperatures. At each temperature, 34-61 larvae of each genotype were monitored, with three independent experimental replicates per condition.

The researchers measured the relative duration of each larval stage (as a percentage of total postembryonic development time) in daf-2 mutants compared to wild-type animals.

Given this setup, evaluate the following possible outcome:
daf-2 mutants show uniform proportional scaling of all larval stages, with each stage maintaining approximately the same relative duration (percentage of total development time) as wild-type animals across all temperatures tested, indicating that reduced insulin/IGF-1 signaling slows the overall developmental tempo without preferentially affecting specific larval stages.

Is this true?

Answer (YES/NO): NO